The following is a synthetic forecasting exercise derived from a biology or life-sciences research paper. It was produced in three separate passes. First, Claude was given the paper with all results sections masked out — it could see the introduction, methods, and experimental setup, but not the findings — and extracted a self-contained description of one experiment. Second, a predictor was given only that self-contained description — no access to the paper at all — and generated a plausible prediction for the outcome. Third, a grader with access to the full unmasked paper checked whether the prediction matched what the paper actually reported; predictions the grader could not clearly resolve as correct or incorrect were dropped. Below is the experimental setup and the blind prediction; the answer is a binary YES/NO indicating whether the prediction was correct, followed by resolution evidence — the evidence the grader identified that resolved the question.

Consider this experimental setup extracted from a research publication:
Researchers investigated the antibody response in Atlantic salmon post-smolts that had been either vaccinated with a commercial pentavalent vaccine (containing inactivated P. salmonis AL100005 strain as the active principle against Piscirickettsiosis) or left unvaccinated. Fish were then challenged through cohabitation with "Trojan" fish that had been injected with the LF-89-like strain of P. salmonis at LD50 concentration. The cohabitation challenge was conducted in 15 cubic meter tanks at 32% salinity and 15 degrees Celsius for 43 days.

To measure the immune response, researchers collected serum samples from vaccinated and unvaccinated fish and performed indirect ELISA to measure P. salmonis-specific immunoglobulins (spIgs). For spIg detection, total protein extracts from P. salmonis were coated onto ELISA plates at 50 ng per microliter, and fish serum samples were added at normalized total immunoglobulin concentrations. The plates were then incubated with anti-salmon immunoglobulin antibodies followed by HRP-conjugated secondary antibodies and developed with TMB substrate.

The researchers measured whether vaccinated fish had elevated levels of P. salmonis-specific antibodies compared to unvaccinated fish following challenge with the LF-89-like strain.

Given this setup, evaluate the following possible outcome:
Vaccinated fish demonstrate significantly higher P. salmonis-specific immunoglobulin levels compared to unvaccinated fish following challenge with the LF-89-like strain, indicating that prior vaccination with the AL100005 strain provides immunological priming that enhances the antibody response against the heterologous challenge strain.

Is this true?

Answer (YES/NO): NO